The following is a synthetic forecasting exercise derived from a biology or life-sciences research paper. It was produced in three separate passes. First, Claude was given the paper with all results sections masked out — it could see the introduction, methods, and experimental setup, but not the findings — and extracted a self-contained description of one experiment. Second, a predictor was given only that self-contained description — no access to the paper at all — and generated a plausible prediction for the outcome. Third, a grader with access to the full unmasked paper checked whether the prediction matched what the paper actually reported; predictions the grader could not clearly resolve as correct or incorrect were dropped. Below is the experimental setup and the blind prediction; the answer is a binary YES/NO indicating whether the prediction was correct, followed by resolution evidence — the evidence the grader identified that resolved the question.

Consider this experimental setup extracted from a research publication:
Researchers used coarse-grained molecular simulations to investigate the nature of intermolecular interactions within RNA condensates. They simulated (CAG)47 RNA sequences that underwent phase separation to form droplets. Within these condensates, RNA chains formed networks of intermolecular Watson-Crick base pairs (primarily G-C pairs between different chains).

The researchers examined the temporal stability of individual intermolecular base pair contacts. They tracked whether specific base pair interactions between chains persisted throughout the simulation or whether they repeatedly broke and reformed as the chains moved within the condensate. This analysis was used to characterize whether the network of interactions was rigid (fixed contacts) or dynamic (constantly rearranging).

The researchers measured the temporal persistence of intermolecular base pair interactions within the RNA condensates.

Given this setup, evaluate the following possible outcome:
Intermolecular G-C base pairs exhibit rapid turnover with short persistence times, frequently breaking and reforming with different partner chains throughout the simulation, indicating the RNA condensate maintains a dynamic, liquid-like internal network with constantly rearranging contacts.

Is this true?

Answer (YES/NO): YES